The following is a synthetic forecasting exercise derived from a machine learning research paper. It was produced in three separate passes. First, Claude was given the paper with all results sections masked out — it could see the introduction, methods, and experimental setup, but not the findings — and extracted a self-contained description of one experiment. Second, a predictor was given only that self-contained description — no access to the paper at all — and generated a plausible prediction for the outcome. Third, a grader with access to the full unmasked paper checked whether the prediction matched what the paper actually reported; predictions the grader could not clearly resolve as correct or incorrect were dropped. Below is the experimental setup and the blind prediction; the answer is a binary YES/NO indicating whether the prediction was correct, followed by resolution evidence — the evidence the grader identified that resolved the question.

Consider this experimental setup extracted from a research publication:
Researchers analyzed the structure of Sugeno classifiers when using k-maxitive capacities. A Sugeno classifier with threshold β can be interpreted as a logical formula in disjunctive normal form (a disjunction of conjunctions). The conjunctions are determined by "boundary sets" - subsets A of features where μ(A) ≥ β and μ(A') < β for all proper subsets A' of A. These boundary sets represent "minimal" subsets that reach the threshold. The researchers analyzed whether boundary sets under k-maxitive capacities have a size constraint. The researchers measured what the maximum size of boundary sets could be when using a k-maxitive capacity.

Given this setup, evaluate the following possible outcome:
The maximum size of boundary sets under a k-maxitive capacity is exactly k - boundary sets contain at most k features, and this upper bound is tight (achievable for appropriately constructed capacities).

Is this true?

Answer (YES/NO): NO